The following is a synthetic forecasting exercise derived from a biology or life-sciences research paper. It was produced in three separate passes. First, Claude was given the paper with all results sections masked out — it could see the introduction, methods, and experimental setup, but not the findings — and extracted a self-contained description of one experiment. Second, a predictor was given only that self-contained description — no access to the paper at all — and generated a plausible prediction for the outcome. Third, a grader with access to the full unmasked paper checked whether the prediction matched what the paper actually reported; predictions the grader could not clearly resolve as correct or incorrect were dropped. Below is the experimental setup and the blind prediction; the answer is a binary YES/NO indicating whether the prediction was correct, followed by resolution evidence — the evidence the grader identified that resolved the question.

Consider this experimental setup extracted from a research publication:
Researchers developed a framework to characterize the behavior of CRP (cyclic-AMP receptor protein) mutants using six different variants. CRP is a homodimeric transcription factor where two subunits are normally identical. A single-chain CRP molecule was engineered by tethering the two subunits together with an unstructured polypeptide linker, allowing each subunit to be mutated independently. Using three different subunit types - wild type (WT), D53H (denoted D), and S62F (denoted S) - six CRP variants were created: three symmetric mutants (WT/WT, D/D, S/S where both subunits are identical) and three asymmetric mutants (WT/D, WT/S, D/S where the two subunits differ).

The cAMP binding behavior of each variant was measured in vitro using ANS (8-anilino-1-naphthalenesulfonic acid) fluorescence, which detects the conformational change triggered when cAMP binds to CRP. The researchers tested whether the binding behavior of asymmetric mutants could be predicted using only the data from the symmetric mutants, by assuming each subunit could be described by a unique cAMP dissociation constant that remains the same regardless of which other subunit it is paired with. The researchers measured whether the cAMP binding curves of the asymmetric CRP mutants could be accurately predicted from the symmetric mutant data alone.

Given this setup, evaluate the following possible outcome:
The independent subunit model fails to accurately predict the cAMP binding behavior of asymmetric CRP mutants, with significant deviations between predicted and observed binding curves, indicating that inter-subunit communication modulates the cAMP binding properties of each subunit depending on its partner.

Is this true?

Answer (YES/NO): NO